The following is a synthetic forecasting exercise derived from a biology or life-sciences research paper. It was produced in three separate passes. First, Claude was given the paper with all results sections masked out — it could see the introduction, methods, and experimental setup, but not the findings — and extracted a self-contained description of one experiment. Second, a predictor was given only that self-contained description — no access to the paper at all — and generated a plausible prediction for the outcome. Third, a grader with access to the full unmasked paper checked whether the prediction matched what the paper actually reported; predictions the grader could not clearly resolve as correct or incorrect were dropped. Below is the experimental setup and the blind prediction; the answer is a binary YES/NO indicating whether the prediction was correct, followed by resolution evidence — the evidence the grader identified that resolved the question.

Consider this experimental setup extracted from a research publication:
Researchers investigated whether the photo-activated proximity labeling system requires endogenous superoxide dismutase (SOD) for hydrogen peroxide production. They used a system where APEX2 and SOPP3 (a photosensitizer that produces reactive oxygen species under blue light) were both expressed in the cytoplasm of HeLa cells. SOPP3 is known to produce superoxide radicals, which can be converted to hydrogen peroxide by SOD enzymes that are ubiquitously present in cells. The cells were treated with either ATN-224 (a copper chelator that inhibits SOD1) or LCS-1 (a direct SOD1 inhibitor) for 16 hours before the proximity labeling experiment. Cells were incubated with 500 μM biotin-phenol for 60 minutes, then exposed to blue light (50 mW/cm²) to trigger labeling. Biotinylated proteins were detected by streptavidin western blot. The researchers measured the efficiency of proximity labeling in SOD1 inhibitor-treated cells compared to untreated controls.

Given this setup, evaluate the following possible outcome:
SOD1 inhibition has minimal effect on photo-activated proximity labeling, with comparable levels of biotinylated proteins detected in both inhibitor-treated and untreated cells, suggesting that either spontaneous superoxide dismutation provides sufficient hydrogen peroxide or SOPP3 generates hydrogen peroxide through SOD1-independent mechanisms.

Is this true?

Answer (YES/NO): NO